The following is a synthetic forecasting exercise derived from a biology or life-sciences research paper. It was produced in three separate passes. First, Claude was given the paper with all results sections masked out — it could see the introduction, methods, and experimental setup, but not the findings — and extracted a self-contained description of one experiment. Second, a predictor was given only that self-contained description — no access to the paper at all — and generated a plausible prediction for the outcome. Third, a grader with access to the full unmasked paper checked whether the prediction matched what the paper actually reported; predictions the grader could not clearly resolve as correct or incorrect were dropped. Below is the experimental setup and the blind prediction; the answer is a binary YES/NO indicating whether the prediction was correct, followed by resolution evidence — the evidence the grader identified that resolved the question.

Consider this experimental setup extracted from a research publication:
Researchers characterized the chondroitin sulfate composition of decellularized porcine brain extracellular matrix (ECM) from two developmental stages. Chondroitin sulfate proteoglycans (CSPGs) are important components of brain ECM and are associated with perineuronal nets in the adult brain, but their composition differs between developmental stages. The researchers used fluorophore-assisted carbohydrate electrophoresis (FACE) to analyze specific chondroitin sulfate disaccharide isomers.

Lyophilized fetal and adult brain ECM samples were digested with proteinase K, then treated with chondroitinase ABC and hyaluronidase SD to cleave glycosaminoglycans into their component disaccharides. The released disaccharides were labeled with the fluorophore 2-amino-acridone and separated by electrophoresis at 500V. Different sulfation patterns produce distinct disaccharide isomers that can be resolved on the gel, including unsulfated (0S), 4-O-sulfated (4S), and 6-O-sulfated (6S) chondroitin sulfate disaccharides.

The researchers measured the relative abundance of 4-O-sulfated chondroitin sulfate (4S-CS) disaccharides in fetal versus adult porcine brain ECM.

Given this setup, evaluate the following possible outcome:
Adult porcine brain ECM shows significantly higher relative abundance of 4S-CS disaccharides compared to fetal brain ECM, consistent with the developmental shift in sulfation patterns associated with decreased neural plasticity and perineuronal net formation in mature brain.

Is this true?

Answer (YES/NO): NO